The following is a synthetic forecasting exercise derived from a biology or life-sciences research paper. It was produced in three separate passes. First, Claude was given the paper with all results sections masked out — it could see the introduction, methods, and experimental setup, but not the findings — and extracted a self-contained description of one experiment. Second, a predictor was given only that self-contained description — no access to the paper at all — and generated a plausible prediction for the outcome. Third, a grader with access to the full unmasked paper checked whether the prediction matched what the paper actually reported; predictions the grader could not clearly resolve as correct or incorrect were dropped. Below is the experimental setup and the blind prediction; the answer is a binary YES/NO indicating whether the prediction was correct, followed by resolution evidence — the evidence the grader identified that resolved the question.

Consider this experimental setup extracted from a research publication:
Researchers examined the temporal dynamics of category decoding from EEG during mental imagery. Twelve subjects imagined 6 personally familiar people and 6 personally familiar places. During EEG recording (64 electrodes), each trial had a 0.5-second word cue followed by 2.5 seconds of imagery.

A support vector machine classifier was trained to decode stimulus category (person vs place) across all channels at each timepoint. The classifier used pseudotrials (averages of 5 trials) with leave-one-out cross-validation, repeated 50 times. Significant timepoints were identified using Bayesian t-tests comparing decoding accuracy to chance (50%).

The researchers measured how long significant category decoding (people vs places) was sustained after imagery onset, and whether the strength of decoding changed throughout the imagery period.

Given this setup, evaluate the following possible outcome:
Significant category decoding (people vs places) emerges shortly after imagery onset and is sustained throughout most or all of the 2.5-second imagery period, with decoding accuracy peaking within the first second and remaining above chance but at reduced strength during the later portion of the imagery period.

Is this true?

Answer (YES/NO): YES